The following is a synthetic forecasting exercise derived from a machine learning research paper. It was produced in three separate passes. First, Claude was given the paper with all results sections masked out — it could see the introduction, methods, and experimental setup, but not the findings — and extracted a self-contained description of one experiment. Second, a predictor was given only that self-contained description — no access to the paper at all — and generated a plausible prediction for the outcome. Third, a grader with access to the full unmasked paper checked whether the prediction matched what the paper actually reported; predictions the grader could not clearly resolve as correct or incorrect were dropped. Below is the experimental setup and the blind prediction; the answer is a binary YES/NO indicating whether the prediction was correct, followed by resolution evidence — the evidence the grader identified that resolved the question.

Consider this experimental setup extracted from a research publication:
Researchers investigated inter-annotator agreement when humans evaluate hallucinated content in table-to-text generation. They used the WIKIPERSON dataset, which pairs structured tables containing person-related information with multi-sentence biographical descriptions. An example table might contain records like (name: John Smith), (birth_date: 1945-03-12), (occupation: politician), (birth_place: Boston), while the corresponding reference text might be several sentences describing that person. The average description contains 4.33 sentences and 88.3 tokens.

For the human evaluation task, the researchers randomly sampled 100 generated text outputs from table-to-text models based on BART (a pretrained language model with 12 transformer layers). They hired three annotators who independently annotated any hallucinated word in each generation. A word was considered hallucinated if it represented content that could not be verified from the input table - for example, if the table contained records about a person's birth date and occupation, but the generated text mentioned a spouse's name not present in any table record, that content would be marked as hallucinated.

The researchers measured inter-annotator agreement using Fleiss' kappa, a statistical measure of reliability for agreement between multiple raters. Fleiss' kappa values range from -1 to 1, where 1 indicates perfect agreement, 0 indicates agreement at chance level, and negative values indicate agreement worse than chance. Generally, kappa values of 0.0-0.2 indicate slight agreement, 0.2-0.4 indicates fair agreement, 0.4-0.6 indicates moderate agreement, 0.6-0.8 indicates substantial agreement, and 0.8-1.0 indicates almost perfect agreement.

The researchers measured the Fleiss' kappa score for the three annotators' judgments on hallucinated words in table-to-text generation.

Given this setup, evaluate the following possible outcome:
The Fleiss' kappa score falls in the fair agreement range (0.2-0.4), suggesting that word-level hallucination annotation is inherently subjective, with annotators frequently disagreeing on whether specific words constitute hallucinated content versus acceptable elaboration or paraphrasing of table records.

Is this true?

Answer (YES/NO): NO